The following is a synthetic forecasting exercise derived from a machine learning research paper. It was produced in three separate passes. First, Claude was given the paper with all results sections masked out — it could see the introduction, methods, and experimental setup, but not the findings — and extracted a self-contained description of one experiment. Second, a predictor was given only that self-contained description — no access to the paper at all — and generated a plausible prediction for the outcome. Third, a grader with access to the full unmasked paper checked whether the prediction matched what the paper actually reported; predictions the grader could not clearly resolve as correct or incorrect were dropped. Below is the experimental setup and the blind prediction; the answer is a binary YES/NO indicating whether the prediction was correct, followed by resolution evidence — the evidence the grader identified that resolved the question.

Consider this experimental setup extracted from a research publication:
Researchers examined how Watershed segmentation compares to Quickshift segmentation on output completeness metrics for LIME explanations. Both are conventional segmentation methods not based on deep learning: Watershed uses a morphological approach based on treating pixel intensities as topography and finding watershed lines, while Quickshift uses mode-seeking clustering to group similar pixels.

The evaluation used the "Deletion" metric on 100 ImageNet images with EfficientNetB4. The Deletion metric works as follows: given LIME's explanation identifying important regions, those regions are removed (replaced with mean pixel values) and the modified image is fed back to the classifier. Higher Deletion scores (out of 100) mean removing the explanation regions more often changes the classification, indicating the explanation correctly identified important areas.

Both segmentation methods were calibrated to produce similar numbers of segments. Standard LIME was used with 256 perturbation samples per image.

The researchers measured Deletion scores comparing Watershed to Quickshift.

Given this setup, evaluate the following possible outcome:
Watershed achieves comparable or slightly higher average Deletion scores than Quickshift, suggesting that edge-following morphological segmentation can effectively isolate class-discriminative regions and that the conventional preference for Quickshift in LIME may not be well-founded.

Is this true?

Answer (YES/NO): NO